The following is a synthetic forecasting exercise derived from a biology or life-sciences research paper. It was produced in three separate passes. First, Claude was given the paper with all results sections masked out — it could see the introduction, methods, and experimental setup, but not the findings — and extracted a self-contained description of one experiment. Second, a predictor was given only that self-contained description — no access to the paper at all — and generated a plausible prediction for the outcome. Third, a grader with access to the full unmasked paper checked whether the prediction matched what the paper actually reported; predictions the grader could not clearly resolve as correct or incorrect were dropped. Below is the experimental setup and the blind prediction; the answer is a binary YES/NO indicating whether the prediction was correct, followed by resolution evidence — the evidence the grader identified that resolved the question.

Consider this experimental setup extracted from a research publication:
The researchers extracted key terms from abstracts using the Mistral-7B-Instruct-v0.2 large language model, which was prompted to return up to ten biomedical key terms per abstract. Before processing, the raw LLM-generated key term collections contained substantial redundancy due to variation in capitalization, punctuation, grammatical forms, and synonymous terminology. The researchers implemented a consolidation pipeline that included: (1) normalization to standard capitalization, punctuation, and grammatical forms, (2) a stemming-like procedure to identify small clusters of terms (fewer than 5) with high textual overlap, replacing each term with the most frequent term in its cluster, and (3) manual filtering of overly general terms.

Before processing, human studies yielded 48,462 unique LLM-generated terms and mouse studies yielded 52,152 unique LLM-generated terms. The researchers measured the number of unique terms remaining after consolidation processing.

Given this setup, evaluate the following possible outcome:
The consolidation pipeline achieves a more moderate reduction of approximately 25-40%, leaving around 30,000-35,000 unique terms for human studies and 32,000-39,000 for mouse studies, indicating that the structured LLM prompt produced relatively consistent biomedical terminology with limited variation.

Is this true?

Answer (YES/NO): YES